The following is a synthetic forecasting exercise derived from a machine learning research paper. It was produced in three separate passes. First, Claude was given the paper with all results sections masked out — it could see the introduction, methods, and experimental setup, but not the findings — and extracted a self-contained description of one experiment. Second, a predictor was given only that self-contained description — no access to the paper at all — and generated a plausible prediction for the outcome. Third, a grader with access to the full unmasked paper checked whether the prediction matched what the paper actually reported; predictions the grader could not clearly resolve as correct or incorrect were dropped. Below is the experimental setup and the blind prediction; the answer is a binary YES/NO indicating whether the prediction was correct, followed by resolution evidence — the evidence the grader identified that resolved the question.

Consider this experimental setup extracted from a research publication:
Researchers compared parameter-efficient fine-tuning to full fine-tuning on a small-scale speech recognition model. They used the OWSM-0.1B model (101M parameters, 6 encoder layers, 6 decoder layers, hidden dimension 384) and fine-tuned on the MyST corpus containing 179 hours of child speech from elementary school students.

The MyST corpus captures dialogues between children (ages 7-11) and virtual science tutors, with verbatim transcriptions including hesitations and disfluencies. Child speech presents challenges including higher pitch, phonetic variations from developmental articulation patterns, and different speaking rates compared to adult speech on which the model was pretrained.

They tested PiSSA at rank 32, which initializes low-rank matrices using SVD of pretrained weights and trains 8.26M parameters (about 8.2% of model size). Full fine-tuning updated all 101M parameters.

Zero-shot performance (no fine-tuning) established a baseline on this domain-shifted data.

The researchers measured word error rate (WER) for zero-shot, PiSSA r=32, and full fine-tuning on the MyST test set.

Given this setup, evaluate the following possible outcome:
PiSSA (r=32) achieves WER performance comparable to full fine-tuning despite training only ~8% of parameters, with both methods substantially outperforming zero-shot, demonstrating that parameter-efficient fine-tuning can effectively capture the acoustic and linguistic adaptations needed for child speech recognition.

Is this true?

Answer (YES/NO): YES